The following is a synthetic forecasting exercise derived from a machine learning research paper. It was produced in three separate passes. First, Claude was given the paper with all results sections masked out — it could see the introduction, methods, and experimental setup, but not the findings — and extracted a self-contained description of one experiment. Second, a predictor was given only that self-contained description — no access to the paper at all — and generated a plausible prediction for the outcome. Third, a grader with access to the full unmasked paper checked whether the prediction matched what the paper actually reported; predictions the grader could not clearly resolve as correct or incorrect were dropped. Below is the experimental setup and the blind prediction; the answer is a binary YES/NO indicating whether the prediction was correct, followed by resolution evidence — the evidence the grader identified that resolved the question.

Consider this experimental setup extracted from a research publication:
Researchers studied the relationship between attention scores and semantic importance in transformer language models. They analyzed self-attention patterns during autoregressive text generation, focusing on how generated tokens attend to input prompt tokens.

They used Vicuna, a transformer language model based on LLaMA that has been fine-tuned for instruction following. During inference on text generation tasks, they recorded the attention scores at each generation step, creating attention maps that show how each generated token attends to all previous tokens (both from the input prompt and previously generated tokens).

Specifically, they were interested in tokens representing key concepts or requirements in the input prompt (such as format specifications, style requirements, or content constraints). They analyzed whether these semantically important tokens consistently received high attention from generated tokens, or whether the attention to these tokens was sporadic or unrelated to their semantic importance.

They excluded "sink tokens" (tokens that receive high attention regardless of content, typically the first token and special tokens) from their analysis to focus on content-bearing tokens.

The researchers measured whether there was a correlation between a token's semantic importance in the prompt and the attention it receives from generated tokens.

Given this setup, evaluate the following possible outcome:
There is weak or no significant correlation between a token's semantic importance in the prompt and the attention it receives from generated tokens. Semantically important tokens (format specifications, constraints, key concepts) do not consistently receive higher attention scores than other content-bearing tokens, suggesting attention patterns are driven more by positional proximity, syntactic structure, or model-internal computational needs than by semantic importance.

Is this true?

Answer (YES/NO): NO